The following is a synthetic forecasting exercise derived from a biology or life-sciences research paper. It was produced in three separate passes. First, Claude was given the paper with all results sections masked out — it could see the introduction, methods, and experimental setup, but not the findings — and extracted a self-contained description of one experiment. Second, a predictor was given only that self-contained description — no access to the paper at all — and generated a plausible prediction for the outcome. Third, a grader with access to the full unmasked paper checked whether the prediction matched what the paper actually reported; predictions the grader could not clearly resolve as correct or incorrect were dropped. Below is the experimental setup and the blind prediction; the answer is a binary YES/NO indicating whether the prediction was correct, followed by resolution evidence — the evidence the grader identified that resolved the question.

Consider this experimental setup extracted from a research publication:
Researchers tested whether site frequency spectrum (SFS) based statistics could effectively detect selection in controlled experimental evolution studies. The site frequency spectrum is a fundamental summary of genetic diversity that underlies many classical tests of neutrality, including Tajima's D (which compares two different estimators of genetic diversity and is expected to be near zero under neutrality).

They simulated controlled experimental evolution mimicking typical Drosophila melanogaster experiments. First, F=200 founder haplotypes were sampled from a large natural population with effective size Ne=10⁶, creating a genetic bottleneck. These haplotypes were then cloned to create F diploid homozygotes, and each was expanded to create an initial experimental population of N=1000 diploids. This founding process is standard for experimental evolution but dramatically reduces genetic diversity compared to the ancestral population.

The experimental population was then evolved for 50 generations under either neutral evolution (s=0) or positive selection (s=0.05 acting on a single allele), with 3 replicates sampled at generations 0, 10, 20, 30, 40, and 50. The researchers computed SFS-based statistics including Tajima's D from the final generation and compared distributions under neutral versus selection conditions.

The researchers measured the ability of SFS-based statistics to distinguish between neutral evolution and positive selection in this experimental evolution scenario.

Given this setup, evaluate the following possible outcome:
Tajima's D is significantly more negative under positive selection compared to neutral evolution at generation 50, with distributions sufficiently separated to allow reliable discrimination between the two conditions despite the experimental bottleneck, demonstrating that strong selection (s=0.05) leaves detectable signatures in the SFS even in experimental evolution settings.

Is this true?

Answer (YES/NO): NO